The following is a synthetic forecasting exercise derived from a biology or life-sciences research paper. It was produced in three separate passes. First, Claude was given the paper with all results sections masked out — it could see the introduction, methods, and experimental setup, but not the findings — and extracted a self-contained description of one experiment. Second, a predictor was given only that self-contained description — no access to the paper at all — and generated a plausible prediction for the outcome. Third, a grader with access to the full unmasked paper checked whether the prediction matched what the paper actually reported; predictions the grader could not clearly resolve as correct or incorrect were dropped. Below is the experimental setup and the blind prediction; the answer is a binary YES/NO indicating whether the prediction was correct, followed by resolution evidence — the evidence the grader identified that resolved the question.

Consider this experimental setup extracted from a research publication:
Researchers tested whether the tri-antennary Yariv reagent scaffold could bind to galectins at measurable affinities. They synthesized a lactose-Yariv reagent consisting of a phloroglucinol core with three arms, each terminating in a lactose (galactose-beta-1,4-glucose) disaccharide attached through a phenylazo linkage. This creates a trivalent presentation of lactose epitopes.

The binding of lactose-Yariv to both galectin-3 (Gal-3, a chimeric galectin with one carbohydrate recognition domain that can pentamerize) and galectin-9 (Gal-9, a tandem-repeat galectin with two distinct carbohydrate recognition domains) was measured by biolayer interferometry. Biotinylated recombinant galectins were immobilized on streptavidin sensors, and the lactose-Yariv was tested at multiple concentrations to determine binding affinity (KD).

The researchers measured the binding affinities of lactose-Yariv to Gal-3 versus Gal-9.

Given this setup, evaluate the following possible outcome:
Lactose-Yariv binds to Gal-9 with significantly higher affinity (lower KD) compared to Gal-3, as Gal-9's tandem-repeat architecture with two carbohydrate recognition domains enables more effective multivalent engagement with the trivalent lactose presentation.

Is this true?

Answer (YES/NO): NO